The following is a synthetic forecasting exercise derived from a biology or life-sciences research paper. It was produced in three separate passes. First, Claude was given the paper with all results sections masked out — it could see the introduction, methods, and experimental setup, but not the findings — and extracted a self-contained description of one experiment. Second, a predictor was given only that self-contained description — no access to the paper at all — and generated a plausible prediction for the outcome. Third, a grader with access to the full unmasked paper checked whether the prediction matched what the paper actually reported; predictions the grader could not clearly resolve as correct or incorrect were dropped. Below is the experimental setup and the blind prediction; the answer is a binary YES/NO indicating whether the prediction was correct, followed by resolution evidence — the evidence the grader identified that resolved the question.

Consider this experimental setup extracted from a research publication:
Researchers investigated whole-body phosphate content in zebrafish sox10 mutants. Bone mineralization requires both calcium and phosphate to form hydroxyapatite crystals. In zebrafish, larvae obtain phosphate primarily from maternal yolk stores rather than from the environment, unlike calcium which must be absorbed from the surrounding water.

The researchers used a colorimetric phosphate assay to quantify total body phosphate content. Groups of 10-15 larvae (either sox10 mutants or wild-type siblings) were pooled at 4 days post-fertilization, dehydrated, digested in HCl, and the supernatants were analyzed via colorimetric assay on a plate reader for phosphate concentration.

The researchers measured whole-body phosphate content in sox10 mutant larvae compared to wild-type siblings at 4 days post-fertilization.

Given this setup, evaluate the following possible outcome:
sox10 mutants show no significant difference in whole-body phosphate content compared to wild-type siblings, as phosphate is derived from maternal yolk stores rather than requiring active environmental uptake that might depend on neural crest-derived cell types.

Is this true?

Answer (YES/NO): YES